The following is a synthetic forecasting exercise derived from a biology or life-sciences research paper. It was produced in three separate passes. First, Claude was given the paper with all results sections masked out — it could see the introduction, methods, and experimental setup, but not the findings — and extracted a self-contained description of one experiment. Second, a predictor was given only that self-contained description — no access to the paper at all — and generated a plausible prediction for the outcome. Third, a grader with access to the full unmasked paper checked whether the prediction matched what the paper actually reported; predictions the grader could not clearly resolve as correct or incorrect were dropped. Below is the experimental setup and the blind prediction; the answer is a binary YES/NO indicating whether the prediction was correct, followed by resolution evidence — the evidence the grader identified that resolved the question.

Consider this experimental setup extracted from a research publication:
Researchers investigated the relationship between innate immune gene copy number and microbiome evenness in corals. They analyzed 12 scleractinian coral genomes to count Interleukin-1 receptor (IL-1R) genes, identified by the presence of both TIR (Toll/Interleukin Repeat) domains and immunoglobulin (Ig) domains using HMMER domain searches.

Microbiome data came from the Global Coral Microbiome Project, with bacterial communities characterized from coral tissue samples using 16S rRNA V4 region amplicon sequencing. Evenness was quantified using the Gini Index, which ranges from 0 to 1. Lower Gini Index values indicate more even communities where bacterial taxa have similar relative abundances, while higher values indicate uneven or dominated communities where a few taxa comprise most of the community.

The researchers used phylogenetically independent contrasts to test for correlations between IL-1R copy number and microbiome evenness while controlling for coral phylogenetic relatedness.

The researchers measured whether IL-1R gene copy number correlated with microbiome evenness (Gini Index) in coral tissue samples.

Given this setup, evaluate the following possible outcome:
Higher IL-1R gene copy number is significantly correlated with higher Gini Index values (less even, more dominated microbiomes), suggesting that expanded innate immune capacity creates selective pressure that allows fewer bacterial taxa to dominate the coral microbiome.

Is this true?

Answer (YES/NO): NO